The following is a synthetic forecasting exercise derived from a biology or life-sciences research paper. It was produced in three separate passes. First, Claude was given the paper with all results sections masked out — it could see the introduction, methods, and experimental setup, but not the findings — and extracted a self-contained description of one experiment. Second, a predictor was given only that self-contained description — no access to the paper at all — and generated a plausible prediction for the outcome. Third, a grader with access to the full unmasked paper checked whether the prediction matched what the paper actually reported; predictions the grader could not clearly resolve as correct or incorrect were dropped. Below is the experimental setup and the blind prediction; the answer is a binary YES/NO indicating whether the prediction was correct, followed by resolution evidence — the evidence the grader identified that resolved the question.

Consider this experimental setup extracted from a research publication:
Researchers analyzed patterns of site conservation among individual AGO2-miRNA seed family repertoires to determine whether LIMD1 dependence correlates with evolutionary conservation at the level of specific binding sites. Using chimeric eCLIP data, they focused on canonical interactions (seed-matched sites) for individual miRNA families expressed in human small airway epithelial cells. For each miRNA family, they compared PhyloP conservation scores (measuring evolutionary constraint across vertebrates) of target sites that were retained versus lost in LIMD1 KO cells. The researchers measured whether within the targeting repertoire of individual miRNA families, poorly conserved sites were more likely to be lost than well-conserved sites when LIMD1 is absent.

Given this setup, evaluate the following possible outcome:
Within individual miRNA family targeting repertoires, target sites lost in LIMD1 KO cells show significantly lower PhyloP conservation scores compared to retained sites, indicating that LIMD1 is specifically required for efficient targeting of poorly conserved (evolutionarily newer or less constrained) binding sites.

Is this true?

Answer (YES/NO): YES